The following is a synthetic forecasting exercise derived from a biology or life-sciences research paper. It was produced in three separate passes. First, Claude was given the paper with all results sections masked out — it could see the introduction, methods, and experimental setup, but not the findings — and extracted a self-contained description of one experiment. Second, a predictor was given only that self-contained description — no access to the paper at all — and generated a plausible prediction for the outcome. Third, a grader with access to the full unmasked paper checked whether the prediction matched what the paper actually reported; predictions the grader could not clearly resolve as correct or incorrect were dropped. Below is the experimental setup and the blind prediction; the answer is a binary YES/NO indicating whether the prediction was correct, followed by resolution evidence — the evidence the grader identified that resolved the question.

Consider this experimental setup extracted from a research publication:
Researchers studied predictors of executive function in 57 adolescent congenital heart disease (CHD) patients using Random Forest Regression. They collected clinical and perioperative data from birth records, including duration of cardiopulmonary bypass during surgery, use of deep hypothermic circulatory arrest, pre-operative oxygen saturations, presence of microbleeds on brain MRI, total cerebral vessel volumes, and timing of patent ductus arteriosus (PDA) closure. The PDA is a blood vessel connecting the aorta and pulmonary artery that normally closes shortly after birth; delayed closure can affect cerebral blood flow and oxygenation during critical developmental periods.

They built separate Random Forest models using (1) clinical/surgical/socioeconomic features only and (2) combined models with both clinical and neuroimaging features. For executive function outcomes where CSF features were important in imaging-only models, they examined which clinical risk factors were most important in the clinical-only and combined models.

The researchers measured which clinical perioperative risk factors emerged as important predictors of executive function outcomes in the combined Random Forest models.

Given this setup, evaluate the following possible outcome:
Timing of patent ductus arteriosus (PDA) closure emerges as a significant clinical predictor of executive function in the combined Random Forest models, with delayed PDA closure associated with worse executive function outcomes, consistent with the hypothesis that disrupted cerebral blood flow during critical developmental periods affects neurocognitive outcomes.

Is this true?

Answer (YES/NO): NO